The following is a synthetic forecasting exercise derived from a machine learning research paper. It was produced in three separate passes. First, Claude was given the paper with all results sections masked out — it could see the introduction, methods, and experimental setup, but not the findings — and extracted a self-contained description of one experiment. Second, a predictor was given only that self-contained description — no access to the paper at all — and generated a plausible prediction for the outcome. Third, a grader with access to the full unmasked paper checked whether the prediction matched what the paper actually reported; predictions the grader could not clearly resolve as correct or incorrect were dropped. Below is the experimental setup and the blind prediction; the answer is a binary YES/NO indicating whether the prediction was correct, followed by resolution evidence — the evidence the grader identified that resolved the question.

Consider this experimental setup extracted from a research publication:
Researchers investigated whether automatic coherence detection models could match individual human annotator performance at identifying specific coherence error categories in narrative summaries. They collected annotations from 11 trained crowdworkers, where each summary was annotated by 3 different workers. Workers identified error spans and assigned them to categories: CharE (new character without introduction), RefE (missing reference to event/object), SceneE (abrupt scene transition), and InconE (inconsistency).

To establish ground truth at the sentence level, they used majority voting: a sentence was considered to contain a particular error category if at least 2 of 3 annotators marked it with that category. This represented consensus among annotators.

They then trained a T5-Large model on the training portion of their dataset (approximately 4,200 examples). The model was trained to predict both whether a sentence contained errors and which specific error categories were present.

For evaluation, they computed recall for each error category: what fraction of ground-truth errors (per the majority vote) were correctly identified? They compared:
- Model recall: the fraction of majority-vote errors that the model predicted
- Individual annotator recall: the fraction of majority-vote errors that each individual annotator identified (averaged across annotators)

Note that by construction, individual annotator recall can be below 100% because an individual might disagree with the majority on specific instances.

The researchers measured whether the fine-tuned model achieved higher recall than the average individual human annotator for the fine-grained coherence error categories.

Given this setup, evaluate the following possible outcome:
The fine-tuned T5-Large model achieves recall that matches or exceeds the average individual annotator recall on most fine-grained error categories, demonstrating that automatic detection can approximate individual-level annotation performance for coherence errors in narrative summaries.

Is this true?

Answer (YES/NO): YES